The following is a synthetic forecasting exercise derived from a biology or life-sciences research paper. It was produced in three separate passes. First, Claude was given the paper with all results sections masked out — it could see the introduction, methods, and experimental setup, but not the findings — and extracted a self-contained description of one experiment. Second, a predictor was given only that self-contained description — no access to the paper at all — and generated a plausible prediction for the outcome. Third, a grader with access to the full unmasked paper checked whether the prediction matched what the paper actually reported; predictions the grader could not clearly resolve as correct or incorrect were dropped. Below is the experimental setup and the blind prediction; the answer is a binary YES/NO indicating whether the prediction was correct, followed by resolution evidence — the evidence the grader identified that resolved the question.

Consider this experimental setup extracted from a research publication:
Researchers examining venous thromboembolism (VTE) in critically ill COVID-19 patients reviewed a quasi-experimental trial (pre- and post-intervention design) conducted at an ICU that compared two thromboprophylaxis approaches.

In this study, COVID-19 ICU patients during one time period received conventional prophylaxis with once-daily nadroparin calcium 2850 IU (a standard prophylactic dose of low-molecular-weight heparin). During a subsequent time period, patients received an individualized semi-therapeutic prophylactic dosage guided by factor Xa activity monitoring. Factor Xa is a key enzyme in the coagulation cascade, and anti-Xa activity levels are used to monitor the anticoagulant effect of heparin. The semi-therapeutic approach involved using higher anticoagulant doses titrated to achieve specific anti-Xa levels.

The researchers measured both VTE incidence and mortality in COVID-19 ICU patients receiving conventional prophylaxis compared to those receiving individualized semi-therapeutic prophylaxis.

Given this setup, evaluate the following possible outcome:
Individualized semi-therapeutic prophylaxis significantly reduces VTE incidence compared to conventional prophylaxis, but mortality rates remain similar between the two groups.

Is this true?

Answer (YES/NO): NO